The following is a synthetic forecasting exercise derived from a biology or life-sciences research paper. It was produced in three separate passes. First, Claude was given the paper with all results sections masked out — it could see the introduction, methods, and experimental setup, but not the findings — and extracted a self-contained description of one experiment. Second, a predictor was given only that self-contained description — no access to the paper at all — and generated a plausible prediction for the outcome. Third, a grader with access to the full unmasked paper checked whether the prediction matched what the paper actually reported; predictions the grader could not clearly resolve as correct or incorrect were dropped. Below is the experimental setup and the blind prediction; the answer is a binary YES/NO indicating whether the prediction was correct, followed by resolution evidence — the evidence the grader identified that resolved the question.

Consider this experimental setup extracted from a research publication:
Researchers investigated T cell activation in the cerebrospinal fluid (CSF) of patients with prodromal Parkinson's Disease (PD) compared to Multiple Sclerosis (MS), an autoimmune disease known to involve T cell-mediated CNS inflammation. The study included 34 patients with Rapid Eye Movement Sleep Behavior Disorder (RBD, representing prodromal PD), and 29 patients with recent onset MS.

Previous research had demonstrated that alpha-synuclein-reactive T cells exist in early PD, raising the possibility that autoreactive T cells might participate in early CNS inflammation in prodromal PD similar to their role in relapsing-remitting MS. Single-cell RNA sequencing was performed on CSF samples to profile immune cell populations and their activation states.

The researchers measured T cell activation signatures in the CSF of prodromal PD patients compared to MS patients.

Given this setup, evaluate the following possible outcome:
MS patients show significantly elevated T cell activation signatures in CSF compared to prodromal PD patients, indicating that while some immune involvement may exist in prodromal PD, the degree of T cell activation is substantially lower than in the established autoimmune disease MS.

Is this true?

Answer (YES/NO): YES